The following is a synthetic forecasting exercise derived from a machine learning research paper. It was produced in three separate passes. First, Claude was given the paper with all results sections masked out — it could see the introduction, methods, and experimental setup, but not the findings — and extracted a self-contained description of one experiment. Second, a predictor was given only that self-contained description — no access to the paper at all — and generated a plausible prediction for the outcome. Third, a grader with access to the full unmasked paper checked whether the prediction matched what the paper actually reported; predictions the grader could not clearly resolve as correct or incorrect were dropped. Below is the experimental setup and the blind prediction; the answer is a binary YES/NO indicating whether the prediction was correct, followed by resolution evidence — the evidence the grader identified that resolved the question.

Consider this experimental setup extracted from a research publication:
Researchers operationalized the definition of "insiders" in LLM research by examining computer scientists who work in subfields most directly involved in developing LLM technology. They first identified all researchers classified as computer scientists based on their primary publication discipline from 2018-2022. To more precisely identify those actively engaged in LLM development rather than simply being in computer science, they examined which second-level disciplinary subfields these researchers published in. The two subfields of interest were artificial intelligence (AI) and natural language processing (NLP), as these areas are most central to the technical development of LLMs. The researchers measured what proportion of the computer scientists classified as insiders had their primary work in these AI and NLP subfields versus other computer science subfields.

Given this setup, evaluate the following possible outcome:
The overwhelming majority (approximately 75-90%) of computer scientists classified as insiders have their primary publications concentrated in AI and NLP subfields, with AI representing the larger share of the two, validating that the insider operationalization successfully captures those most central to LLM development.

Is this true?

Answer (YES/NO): NO